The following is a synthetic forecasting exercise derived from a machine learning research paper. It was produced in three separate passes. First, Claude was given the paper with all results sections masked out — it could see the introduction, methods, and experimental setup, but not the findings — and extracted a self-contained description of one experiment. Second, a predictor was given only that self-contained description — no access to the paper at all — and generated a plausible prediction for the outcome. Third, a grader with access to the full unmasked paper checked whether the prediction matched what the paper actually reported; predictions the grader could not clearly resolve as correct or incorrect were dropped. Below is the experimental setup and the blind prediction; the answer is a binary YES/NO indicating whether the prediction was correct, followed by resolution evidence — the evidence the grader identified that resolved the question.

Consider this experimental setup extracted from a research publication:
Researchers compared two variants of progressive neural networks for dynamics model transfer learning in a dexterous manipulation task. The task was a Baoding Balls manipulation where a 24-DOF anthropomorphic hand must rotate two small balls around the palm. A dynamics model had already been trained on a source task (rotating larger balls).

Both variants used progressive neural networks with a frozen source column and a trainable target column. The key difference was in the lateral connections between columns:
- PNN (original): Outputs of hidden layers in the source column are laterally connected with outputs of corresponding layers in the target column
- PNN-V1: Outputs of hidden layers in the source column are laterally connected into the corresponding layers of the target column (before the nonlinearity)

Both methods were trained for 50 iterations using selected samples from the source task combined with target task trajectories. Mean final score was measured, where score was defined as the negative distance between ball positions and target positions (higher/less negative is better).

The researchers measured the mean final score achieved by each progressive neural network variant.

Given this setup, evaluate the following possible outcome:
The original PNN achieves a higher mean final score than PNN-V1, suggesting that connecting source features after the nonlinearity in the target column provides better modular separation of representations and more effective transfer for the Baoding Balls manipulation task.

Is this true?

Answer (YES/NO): NO